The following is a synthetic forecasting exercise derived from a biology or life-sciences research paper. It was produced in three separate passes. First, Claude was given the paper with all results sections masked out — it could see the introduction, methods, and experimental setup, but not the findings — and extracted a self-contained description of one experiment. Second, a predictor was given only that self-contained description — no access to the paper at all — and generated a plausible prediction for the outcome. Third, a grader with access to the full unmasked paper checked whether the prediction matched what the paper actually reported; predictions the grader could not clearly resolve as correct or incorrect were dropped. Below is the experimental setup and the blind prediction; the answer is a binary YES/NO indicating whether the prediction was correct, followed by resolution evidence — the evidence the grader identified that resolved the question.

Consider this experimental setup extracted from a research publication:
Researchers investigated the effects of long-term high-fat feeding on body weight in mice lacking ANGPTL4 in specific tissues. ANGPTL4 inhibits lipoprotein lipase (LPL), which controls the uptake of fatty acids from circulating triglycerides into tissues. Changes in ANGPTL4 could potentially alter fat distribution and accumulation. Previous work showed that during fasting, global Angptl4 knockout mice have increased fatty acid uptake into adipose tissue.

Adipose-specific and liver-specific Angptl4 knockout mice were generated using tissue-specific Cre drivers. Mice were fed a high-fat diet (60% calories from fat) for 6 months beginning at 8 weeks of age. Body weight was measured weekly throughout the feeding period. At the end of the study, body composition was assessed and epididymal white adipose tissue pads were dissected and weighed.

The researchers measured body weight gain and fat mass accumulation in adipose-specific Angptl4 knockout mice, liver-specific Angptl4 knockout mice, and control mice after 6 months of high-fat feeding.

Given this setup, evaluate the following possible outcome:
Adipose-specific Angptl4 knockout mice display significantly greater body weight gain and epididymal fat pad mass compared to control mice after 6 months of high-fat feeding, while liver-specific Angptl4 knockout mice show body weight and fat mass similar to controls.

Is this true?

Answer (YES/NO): NO